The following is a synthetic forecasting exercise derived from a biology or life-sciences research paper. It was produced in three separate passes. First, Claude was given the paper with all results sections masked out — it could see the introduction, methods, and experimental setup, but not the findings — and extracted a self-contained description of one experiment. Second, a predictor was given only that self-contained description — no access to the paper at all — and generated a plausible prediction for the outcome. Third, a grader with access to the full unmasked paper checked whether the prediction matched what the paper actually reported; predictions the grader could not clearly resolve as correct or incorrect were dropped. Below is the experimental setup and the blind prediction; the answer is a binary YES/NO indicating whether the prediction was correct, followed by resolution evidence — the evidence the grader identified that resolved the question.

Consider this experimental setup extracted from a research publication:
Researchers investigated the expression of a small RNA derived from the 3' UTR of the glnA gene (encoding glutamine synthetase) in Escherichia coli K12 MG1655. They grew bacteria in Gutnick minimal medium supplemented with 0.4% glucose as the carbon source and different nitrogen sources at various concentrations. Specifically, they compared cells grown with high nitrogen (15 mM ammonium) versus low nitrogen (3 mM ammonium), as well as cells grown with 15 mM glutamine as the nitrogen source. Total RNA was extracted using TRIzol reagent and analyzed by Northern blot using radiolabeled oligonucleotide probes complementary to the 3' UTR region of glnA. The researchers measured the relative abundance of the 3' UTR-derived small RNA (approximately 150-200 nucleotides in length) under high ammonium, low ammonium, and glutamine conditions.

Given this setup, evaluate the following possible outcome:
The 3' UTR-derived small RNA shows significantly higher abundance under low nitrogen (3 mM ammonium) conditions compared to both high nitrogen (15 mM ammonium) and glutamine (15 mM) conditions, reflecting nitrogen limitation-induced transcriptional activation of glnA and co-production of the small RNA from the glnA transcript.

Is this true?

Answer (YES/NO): YES